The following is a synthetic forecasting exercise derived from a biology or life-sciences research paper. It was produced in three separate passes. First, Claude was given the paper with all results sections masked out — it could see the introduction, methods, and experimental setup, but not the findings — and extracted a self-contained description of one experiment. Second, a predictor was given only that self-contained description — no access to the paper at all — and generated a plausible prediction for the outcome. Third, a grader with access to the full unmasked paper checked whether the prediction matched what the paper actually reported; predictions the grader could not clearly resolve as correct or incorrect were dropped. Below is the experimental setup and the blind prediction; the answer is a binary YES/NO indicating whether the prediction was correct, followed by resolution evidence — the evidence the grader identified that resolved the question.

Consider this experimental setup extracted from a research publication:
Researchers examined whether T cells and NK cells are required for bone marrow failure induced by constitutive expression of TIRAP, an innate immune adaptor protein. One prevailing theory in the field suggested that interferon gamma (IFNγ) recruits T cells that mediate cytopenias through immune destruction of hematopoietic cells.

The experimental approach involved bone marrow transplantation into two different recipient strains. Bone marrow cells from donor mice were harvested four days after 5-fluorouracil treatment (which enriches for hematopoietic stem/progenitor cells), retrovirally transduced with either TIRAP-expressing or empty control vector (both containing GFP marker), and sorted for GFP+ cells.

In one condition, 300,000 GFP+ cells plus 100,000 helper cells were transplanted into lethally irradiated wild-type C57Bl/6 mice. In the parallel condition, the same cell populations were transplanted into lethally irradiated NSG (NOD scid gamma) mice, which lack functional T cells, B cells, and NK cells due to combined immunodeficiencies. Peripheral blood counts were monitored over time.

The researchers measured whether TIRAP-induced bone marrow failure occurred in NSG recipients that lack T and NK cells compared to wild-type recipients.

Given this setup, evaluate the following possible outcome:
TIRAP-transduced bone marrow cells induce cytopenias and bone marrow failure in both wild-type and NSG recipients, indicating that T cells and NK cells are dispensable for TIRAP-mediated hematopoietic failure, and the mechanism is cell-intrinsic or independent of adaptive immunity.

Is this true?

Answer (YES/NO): YES